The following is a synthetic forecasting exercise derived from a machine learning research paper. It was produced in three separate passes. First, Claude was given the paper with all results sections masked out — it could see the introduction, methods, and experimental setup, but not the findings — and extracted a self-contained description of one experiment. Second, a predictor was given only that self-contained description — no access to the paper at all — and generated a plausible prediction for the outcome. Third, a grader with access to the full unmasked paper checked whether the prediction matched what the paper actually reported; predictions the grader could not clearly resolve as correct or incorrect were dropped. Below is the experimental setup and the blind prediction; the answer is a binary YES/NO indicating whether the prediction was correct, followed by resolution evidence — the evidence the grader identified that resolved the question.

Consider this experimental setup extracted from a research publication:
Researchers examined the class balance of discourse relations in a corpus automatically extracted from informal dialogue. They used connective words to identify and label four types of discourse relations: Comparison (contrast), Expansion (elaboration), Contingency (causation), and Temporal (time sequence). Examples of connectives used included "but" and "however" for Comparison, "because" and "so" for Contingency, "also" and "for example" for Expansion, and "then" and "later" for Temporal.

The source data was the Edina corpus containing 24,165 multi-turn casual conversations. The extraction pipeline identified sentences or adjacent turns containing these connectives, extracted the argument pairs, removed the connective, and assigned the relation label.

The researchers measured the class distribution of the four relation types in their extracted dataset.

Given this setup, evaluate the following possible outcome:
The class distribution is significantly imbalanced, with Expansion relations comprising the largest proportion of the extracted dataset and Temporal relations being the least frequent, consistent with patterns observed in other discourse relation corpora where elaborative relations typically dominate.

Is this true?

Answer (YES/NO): NO